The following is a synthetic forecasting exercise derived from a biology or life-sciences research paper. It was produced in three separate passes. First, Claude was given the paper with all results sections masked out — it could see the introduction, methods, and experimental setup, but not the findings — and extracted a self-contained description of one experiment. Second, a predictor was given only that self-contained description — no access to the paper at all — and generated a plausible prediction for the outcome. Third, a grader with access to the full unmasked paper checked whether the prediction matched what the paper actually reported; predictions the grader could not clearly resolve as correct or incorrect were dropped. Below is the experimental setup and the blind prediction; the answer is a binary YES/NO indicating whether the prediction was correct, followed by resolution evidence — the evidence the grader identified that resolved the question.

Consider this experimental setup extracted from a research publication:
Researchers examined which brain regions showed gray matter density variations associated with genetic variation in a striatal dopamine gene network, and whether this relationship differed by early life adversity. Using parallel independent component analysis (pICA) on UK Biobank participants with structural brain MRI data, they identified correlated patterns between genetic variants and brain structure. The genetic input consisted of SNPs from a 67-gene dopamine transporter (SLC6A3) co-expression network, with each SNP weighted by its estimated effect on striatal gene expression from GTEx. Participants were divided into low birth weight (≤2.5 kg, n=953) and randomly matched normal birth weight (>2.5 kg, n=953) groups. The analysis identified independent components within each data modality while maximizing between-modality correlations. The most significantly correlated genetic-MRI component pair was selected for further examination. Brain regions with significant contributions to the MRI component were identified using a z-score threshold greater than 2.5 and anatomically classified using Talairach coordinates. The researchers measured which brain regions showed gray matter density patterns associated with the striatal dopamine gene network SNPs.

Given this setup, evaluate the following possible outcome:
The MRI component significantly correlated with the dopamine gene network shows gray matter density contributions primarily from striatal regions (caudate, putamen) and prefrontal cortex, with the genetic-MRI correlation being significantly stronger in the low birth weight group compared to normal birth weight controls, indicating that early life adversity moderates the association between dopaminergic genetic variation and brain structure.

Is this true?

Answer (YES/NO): NO